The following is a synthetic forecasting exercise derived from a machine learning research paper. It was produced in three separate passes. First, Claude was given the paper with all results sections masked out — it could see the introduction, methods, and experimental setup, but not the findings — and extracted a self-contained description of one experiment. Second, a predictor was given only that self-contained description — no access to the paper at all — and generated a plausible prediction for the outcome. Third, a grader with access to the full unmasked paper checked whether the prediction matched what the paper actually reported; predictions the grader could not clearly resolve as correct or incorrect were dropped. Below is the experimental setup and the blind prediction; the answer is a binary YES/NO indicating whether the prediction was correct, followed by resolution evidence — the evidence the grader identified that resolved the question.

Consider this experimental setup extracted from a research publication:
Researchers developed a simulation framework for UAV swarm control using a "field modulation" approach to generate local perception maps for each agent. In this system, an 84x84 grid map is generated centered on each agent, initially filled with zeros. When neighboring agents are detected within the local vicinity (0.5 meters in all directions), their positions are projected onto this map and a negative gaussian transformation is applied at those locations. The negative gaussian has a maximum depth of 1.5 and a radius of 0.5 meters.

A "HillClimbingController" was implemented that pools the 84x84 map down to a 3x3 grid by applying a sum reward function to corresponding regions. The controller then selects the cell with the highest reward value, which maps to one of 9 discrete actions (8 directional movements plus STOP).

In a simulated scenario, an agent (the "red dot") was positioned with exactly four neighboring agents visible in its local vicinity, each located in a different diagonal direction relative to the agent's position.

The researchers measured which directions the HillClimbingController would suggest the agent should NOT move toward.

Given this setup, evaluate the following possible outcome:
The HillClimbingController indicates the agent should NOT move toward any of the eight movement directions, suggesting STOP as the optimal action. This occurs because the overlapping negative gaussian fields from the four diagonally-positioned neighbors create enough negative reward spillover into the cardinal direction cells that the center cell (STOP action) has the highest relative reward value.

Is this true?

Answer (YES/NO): NO